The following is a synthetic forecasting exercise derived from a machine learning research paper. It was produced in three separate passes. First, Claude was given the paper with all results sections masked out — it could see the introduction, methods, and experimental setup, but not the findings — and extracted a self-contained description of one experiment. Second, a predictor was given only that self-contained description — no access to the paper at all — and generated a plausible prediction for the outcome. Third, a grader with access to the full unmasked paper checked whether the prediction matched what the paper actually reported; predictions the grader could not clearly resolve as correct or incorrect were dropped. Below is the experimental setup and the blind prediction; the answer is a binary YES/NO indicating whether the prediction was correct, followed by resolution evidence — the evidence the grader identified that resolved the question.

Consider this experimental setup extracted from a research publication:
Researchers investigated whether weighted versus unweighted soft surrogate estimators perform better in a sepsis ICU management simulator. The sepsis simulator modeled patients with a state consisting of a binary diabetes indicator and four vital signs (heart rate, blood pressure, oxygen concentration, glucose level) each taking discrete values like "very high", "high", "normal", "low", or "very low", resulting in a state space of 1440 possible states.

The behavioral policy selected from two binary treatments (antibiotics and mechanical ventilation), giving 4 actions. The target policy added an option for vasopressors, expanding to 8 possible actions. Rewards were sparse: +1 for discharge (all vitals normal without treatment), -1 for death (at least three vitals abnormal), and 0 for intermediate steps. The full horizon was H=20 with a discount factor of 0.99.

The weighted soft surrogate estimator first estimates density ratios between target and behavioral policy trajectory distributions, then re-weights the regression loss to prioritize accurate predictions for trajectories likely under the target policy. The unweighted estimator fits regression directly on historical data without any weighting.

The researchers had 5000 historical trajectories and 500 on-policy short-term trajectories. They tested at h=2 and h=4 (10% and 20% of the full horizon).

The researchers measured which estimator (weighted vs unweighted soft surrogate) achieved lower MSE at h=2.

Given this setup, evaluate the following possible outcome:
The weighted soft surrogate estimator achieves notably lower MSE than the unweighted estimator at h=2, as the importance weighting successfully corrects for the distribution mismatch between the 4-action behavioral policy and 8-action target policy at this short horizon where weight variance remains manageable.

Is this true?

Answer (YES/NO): NO